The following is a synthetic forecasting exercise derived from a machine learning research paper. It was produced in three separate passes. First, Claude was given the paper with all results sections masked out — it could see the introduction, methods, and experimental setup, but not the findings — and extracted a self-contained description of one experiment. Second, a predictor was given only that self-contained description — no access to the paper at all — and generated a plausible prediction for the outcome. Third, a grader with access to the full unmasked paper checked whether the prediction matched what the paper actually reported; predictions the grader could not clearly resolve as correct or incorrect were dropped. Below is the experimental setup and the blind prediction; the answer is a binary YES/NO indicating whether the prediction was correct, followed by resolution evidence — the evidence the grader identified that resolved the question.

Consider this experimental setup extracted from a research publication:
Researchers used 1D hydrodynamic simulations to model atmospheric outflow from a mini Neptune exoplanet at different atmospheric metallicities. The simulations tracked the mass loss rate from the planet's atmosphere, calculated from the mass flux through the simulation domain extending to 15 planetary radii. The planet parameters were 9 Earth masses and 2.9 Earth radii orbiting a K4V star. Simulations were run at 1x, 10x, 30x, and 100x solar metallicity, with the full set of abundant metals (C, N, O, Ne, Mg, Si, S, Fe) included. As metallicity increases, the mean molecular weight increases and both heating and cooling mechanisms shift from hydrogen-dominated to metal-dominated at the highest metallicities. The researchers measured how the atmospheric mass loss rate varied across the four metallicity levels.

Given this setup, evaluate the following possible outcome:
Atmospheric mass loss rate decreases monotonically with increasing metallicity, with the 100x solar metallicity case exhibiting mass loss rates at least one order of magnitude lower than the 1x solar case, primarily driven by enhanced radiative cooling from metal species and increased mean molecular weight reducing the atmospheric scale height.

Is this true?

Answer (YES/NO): NO